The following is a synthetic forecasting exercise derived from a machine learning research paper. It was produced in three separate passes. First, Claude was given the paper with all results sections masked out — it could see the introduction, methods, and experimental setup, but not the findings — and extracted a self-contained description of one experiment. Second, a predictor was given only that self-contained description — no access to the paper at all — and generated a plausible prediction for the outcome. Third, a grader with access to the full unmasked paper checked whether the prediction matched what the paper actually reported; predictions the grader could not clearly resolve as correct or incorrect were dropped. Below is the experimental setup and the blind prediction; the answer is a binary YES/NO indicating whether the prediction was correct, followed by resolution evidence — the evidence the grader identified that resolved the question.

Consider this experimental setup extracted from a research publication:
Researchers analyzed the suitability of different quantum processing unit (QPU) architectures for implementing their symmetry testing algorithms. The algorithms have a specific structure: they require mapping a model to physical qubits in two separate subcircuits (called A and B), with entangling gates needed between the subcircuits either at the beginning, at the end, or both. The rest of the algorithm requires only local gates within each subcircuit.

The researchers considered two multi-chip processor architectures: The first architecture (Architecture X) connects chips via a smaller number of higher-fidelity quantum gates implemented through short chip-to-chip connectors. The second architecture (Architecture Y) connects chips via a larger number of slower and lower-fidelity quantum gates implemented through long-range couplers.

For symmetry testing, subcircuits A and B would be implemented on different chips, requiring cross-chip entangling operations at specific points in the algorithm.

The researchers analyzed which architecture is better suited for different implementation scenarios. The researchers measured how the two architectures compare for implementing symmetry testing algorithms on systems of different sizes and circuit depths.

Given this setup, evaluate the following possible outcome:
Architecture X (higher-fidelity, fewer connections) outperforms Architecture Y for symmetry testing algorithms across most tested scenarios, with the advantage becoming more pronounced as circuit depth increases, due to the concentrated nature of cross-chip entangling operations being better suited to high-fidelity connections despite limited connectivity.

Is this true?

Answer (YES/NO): NO